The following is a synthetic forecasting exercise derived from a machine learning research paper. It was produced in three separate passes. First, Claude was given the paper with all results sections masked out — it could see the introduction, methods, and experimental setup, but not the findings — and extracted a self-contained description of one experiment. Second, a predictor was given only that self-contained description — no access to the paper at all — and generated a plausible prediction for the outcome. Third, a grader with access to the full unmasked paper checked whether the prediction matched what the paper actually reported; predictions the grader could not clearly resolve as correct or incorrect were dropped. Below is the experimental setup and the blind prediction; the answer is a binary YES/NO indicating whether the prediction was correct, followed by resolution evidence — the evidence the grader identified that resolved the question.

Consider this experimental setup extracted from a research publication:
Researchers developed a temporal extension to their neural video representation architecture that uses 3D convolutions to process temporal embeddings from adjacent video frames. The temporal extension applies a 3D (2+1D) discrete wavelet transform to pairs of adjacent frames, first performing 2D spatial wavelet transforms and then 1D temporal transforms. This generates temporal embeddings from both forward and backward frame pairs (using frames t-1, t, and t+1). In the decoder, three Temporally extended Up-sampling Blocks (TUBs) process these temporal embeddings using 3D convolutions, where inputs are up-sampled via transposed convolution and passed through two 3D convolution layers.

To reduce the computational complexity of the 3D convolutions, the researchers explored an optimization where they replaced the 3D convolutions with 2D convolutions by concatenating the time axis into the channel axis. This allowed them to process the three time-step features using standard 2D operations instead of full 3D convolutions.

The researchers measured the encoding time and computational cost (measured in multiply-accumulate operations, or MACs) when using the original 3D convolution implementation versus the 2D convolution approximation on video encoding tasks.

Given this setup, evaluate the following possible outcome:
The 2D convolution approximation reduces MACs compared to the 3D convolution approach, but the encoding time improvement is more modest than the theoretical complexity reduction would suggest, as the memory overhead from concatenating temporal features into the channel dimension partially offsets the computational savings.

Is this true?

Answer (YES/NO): NO